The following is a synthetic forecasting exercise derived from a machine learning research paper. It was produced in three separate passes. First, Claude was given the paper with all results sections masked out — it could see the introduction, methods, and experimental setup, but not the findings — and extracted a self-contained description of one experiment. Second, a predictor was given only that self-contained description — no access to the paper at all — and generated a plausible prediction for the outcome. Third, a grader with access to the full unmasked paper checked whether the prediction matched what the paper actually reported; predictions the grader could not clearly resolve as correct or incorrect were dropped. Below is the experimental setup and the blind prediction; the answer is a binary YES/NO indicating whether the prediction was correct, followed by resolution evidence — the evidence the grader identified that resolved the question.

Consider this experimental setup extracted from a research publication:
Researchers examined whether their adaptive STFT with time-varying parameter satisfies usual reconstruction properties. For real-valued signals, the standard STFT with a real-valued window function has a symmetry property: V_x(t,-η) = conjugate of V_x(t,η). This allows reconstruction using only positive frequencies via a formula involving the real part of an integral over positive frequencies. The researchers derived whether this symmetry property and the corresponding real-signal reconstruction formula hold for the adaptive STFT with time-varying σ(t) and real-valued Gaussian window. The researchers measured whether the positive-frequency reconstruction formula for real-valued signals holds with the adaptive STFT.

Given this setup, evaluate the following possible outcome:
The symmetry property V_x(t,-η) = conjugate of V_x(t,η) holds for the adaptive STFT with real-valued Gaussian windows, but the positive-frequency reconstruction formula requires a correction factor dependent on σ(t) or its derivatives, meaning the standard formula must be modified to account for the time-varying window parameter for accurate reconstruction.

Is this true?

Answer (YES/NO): YES